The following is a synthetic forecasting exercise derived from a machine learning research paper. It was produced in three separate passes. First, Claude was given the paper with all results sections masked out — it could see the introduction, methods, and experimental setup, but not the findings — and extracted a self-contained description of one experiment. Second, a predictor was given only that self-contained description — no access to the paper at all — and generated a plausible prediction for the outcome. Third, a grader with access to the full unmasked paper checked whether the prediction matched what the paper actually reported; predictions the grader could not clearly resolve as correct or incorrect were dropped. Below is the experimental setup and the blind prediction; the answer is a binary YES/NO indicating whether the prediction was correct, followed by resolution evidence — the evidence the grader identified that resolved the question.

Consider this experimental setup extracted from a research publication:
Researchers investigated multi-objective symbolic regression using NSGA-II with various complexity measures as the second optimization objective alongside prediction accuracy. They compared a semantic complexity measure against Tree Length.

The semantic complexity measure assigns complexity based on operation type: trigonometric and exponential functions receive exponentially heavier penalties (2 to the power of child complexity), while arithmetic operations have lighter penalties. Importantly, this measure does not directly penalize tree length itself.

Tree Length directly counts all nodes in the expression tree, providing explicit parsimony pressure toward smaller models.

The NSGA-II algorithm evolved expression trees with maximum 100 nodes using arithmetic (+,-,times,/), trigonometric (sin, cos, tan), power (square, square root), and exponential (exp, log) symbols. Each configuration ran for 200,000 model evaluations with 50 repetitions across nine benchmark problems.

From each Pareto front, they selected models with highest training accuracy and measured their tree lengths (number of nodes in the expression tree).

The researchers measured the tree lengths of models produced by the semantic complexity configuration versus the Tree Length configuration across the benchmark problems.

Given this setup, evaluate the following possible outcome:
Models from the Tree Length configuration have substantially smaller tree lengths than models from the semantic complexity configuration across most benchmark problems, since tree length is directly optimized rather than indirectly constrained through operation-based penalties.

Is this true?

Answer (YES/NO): YES